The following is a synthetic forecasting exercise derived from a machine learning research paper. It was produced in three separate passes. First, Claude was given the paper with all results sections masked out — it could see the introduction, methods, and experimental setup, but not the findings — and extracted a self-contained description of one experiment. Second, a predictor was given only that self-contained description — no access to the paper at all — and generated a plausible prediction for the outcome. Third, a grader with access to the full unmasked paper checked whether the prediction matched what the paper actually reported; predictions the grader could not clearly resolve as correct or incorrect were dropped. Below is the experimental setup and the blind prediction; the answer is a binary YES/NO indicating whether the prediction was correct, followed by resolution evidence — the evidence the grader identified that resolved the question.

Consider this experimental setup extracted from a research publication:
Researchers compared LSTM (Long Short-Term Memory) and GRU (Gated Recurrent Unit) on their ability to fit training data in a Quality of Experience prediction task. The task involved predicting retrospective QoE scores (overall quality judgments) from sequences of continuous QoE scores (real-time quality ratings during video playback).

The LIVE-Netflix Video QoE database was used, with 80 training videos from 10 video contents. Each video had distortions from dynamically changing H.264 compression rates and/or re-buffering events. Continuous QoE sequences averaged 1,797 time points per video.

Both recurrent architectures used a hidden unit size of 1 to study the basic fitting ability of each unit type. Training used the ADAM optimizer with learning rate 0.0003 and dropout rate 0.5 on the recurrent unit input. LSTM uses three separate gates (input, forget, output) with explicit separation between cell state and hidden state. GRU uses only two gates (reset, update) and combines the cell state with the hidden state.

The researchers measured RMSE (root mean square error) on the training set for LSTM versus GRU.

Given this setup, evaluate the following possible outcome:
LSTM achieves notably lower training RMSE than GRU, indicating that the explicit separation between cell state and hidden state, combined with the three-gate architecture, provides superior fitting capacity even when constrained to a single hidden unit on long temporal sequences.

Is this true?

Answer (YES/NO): NO